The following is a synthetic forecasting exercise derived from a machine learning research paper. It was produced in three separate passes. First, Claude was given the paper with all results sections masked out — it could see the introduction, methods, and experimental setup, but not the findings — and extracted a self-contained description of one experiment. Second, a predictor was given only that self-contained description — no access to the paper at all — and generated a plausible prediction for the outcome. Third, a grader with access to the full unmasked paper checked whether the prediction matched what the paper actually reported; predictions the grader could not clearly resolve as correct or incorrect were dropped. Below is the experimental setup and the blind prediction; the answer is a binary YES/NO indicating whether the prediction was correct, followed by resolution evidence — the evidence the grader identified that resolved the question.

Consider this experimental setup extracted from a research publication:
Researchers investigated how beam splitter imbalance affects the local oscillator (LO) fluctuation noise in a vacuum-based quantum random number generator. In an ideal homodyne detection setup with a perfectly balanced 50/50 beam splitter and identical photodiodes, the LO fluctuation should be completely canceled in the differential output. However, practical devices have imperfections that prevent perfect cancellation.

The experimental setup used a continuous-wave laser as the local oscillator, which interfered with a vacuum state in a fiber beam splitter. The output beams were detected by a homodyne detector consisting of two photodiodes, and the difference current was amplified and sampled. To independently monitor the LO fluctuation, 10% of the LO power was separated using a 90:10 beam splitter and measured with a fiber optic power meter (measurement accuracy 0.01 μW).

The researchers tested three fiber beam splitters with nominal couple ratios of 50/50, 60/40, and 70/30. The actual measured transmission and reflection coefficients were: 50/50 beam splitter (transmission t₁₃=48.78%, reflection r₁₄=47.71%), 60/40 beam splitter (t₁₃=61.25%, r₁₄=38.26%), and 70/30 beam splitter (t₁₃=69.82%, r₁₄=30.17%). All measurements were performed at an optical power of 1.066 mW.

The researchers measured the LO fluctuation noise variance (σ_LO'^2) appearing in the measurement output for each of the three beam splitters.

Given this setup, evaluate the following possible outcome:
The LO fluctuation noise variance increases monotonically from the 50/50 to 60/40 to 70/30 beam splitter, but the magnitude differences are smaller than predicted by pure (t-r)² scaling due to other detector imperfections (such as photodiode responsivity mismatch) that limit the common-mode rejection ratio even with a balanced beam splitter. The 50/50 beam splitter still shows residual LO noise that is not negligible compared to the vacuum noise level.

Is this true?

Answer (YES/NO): NO